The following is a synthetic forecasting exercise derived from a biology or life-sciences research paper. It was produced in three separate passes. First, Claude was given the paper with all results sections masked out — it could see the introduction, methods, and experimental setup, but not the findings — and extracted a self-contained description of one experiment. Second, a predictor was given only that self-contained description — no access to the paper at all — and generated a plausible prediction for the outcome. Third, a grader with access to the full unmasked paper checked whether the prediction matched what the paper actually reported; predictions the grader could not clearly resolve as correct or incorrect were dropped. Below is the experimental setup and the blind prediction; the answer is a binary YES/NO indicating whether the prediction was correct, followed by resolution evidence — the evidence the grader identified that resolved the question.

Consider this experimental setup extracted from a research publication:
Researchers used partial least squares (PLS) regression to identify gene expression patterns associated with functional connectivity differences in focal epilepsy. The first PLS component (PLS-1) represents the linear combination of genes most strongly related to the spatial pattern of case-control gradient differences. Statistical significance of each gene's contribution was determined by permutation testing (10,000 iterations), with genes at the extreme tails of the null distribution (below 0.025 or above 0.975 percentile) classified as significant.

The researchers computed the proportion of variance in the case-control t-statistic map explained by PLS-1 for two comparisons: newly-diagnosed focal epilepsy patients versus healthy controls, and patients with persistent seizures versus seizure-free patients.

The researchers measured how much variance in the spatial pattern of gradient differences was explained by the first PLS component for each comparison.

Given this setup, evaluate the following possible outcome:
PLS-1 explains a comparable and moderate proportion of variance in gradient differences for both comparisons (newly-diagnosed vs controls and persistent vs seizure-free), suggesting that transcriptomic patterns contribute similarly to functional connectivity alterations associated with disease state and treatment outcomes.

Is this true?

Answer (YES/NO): YES